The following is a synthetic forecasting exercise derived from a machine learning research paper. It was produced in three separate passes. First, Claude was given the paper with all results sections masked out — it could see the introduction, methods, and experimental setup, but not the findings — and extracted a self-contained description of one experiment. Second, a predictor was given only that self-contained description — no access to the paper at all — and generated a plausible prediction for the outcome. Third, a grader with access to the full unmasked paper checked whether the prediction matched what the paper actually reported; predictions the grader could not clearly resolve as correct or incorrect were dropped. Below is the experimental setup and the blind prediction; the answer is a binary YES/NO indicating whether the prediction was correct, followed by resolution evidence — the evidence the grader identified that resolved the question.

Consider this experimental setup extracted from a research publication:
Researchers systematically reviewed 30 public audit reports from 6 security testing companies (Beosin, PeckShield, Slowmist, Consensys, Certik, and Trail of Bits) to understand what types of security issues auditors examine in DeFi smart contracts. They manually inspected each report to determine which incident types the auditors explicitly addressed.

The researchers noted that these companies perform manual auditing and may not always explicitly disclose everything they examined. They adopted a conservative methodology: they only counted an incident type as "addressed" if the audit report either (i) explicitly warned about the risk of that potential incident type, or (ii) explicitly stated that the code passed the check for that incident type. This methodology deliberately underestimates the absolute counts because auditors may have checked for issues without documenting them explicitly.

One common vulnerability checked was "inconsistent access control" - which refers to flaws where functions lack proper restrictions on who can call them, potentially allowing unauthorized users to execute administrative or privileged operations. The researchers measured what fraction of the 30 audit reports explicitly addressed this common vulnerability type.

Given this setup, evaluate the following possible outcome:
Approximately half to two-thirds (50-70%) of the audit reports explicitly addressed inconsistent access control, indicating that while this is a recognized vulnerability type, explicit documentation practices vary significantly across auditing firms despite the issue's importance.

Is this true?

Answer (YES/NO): YES